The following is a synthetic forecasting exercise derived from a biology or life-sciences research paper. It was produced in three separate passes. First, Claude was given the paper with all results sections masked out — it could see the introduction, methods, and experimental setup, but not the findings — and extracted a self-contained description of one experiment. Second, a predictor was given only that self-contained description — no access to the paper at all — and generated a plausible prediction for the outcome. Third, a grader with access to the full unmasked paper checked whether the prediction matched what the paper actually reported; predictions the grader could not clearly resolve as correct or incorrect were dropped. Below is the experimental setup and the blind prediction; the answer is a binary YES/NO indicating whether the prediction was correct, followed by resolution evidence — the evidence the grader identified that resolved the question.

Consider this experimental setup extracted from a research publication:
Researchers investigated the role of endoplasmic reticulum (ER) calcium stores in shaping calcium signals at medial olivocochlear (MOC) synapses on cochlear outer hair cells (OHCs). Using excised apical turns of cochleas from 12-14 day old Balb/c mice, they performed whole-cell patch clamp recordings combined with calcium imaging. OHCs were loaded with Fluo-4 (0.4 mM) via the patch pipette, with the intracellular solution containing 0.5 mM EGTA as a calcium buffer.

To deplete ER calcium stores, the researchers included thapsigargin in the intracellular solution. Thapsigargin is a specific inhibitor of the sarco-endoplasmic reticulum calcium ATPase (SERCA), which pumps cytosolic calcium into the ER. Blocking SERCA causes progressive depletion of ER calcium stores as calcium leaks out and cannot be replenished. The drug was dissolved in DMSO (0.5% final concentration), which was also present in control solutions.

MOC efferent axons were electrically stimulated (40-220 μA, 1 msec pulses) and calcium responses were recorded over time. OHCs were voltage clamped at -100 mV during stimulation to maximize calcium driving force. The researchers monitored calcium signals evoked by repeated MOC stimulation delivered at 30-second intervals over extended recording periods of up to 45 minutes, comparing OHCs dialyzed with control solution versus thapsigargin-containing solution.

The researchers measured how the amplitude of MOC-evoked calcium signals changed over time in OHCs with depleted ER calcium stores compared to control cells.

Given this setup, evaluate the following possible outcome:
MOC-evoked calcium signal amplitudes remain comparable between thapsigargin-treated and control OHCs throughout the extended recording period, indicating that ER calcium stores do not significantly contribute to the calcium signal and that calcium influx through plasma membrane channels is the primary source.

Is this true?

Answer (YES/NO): NO